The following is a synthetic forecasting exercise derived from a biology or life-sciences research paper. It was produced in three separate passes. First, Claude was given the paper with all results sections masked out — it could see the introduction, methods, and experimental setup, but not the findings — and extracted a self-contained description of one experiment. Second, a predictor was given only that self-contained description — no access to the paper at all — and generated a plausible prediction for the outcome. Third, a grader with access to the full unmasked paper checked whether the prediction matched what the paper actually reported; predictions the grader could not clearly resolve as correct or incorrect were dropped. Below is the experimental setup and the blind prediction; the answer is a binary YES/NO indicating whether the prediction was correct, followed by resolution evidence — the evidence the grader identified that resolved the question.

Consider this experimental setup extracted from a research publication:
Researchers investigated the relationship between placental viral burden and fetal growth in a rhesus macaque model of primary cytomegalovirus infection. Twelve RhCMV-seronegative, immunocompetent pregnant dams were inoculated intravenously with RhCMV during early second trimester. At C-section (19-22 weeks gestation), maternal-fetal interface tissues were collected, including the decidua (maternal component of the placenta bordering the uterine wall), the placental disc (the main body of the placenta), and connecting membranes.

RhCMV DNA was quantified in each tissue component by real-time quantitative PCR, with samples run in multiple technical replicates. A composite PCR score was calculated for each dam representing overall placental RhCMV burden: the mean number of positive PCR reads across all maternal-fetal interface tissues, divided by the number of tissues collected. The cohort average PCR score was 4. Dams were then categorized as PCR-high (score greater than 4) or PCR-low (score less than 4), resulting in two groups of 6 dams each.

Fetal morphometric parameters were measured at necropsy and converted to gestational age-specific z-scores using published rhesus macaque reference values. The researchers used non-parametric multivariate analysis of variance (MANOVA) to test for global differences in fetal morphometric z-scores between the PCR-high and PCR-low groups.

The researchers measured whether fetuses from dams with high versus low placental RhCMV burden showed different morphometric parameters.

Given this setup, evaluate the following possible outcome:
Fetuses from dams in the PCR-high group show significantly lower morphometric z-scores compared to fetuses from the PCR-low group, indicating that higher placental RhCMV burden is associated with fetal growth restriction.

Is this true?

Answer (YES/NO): NO